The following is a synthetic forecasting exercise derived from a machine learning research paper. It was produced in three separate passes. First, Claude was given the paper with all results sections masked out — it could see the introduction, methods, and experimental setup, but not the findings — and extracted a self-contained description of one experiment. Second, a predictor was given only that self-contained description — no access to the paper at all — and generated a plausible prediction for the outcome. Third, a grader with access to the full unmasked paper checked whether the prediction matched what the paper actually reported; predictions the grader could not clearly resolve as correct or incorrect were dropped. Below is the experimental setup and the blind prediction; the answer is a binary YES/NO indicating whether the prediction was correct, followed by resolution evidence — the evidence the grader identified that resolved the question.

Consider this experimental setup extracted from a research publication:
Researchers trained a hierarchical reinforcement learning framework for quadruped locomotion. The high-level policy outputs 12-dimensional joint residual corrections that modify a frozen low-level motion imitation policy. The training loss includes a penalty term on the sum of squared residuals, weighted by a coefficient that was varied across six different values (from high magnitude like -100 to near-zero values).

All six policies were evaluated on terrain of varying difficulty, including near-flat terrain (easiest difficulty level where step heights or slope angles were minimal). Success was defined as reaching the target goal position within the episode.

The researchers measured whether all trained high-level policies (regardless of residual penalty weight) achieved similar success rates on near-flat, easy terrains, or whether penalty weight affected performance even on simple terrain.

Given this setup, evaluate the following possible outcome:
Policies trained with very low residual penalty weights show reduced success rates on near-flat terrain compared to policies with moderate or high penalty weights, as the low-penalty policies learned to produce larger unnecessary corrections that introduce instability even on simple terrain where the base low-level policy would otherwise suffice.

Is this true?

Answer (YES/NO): NO